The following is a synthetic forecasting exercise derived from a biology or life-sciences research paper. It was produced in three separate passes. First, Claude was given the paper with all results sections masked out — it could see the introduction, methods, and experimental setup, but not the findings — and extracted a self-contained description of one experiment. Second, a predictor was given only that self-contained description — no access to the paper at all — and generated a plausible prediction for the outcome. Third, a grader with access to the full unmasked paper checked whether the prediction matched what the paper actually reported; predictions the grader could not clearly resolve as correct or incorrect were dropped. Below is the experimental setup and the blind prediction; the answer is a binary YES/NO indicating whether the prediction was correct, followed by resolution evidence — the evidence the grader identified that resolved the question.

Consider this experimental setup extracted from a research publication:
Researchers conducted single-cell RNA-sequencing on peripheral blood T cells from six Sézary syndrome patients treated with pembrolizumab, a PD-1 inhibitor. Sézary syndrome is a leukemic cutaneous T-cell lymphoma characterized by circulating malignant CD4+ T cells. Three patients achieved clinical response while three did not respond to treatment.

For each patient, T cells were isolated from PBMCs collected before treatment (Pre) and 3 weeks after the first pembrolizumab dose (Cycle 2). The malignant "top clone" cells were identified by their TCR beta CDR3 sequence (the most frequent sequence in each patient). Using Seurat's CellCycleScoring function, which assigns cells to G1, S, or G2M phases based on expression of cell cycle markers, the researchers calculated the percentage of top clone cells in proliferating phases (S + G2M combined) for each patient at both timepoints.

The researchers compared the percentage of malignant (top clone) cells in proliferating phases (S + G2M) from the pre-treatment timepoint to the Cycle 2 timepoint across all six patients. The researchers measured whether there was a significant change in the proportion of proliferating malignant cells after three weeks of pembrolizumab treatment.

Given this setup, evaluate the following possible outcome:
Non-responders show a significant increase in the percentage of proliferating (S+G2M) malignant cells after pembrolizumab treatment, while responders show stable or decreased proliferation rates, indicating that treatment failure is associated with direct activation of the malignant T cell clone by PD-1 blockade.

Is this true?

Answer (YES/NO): NO